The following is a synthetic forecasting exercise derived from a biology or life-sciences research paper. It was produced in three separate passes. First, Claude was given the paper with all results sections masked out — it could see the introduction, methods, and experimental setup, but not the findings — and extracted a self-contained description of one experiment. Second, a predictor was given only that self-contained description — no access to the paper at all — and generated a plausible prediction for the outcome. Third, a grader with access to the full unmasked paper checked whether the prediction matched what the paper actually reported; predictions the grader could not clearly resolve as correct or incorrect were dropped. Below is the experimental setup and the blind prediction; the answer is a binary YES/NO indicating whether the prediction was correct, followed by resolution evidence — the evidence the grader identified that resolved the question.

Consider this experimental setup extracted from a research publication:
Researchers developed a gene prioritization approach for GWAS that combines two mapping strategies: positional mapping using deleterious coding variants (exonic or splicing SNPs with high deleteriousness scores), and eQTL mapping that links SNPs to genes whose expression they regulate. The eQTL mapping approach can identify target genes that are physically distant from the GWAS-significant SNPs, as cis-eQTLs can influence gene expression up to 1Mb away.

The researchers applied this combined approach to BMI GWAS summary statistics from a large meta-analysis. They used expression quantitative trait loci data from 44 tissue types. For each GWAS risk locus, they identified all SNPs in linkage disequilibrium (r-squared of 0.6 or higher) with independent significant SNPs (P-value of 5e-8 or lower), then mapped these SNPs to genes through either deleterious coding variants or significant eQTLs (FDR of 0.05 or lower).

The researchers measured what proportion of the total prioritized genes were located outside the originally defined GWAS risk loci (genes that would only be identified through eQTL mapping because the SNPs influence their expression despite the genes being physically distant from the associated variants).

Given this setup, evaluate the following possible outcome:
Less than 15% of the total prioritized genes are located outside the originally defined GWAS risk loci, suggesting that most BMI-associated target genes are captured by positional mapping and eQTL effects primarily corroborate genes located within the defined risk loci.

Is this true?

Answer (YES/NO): NO